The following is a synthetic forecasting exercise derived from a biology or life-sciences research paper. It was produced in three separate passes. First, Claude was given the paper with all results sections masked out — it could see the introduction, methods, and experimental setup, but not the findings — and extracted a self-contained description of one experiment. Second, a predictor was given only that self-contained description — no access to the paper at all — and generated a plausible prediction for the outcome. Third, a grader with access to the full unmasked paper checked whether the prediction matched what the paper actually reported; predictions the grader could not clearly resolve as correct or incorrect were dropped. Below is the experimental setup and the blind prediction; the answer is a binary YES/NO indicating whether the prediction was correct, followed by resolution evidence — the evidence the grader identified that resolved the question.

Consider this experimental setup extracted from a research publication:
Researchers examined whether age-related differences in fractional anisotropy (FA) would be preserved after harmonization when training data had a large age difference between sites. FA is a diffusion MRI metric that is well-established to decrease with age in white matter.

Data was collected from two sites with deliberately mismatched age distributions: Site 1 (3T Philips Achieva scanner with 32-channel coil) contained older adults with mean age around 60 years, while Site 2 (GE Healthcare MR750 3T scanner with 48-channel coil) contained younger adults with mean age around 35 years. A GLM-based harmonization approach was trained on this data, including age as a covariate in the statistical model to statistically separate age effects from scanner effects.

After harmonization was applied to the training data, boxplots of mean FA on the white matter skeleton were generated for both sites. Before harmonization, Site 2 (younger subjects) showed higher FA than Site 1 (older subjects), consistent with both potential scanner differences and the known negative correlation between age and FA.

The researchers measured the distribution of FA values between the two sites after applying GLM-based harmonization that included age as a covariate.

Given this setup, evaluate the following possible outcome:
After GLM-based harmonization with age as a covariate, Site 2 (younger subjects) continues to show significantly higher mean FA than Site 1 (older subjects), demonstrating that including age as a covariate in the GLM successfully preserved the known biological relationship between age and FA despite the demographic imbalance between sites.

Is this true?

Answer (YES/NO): YES